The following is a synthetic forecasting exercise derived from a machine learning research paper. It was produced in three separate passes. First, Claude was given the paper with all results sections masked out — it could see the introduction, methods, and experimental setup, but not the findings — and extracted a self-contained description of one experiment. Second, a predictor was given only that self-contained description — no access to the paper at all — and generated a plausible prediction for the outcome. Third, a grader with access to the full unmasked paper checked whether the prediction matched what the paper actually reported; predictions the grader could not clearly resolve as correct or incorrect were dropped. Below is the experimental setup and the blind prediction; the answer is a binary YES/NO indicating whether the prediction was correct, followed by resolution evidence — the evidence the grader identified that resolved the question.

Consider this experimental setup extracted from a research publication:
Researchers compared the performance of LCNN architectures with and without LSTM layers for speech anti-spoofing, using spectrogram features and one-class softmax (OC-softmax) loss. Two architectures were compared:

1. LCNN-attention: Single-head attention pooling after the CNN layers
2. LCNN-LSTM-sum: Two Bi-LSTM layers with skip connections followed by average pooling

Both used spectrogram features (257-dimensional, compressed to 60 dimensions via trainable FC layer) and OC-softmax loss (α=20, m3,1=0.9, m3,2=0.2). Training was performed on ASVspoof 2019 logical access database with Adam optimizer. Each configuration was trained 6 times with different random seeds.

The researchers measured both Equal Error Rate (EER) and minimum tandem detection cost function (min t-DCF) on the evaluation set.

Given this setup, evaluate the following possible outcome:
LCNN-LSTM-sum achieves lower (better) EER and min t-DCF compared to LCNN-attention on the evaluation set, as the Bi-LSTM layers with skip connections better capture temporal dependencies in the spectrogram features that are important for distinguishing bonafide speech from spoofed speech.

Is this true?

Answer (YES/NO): YES